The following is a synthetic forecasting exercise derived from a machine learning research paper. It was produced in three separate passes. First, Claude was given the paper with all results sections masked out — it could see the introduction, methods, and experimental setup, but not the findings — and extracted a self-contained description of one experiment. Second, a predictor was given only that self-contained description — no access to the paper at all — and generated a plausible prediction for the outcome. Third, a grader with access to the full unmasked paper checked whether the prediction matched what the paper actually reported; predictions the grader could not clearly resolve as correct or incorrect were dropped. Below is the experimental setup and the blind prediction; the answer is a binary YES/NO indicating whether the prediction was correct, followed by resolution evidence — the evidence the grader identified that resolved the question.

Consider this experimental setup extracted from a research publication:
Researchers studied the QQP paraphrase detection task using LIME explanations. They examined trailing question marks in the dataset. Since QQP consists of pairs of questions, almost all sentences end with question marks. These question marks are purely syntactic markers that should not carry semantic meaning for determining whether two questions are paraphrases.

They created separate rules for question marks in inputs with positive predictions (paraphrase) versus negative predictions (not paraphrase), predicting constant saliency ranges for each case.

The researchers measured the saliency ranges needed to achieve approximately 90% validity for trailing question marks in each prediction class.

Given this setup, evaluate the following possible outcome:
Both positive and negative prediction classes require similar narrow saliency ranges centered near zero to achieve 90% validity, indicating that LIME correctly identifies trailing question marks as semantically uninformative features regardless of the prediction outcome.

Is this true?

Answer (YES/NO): NO